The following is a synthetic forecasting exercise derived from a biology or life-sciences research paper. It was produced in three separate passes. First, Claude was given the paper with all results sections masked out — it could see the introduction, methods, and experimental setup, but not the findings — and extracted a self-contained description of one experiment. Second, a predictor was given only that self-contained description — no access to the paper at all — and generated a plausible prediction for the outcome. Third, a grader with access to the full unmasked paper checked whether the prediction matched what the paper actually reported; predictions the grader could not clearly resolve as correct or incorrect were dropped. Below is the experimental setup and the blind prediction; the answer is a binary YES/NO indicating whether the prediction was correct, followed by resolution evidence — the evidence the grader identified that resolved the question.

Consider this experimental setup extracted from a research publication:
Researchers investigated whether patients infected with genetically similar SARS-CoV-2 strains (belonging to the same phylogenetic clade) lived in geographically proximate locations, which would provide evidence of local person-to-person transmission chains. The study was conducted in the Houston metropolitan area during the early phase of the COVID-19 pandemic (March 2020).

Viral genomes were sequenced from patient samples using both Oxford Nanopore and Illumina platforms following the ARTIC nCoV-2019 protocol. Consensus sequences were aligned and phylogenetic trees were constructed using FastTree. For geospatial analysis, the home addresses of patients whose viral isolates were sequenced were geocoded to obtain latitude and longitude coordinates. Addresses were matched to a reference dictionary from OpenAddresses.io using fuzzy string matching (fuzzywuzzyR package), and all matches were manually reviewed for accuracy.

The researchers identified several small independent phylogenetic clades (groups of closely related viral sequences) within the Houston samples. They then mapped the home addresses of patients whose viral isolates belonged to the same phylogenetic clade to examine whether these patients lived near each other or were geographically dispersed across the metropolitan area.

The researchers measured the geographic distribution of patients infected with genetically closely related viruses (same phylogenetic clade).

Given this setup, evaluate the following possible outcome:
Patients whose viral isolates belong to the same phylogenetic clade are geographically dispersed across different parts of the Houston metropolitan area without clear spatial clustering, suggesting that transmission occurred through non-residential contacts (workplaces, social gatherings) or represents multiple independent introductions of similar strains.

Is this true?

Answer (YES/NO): NO